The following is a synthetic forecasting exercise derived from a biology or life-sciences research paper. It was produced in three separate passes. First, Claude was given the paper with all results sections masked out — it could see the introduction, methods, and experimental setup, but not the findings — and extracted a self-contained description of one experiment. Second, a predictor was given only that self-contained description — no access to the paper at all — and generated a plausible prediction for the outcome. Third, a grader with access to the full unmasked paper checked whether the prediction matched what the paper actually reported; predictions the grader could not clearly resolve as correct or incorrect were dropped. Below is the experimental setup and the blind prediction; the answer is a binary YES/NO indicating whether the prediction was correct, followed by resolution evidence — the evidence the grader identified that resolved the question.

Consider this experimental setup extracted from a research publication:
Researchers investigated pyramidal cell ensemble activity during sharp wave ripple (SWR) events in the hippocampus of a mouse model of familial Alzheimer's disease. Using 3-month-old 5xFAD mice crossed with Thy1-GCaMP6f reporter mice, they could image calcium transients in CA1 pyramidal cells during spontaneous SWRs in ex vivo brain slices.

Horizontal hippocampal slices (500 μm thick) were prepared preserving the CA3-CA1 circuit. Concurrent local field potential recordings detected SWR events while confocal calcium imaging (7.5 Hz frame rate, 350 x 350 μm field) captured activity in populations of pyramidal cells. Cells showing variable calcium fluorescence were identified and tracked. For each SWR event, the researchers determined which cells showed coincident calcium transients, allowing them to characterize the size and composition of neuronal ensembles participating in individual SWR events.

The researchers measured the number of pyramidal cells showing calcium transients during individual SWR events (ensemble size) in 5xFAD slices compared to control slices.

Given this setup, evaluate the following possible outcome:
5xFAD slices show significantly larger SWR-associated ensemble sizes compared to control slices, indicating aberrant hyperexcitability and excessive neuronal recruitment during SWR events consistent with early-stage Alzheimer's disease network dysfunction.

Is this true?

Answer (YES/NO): YES